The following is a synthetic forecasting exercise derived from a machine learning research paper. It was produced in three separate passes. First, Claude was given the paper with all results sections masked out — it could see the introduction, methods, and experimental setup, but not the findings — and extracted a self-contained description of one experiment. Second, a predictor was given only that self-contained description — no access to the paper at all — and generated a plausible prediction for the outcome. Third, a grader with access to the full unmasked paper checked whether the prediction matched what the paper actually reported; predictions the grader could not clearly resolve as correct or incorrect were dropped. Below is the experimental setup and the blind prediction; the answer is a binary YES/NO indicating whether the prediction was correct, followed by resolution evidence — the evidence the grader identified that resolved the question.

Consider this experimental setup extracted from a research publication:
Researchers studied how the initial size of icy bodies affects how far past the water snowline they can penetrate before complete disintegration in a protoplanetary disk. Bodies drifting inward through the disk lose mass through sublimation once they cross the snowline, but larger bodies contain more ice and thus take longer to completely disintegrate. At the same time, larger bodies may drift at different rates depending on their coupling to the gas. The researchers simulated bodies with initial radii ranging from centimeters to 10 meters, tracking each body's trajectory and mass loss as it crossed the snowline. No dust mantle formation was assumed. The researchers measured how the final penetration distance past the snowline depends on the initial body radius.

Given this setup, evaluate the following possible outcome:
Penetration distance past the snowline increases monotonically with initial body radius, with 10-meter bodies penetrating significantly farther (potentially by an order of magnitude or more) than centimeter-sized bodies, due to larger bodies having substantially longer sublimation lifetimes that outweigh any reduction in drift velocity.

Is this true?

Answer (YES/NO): NO